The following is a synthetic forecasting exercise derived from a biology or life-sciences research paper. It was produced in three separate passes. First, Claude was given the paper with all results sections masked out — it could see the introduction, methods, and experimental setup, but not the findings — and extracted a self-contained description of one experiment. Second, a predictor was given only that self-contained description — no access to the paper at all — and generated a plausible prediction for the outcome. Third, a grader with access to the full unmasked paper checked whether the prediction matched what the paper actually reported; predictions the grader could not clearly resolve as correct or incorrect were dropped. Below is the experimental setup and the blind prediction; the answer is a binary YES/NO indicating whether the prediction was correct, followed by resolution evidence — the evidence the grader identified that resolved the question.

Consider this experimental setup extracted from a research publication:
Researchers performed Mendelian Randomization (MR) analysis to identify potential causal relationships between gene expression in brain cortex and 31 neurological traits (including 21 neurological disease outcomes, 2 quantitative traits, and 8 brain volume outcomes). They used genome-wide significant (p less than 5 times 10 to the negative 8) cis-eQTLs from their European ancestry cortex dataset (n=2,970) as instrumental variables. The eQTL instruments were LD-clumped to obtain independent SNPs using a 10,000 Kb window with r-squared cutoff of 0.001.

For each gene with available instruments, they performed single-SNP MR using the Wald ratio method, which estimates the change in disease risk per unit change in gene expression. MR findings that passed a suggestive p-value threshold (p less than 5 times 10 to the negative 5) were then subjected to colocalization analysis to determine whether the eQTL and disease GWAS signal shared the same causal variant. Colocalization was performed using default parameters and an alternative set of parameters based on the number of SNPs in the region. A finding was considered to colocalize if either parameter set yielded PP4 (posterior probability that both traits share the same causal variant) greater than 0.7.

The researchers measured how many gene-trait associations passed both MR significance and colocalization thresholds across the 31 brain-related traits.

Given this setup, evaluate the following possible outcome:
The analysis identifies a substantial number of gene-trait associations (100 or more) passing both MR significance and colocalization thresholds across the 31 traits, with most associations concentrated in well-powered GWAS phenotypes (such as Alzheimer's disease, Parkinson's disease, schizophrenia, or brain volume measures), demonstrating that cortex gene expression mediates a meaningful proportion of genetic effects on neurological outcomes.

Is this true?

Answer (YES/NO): YES